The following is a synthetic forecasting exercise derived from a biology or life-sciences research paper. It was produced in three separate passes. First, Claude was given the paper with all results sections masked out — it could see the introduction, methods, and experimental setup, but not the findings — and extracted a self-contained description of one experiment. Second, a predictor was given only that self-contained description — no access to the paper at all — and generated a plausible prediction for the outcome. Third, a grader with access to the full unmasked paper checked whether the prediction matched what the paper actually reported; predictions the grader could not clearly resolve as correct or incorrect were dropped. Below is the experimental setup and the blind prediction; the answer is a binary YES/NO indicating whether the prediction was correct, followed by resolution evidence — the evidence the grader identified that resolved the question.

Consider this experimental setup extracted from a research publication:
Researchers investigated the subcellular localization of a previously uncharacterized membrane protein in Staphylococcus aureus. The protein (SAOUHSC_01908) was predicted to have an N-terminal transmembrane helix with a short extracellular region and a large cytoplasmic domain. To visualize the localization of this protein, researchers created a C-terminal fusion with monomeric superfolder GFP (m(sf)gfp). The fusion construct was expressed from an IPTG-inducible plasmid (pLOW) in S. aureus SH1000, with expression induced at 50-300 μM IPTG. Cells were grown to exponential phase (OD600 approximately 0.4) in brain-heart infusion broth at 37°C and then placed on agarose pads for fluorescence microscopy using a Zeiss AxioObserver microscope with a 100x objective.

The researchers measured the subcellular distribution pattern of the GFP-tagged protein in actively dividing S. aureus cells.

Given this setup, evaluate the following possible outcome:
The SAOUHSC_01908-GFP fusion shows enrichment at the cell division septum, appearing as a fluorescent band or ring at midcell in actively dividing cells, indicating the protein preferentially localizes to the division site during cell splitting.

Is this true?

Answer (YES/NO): YES